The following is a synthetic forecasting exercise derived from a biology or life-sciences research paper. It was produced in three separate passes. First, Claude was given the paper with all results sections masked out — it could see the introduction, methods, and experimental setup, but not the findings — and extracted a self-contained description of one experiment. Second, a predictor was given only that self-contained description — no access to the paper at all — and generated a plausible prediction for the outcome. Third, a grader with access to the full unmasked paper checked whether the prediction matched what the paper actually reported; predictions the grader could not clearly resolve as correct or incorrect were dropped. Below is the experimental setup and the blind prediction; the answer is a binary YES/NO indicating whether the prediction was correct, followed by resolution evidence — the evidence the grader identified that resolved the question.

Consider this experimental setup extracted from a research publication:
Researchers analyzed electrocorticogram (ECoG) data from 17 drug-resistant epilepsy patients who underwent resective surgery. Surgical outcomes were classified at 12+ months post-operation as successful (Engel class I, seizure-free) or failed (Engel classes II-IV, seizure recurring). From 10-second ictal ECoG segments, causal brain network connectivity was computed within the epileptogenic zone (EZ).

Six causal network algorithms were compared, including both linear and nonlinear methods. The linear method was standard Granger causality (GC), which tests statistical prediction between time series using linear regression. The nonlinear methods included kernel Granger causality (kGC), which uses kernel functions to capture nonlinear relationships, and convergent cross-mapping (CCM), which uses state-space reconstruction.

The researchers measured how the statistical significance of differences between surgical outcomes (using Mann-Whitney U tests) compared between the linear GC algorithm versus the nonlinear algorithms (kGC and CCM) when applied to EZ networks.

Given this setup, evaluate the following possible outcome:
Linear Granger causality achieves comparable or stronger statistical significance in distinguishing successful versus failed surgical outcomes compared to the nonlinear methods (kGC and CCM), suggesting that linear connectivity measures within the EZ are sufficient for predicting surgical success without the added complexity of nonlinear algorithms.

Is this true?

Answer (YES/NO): NO